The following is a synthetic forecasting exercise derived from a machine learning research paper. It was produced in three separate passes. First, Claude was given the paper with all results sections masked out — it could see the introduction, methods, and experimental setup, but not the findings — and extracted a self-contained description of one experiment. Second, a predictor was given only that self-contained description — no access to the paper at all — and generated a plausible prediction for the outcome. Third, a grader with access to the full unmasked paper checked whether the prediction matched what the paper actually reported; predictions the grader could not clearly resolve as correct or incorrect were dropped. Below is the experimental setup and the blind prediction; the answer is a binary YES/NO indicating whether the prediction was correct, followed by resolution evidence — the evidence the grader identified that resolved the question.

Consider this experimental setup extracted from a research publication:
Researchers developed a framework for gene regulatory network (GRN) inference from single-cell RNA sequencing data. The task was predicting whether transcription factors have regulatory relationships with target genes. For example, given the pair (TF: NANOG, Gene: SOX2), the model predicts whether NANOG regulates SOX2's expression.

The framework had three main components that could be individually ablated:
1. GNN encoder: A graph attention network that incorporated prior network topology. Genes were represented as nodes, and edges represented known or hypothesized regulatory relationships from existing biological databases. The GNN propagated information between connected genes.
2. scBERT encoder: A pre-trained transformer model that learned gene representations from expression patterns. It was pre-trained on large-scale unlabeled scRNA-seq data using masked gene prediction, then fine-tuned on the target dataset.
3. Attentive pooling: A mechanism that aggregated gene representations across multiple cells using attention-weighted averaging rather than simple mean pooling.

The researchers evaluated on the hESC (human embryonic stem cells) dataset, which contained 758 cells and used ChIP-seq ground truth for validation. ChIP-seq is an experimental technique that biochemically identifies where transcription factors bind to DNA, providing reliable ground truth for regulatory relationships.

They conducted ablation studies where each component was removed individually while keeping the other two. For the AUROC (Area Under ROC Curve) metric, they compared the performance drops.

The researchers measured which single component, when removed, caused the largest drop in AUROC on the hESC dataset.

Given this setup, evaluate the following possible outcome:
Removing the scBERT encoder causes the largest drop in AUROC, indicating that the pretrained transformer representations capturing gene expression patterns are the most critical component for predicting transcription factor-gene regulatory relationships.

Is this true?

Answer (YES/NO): NO